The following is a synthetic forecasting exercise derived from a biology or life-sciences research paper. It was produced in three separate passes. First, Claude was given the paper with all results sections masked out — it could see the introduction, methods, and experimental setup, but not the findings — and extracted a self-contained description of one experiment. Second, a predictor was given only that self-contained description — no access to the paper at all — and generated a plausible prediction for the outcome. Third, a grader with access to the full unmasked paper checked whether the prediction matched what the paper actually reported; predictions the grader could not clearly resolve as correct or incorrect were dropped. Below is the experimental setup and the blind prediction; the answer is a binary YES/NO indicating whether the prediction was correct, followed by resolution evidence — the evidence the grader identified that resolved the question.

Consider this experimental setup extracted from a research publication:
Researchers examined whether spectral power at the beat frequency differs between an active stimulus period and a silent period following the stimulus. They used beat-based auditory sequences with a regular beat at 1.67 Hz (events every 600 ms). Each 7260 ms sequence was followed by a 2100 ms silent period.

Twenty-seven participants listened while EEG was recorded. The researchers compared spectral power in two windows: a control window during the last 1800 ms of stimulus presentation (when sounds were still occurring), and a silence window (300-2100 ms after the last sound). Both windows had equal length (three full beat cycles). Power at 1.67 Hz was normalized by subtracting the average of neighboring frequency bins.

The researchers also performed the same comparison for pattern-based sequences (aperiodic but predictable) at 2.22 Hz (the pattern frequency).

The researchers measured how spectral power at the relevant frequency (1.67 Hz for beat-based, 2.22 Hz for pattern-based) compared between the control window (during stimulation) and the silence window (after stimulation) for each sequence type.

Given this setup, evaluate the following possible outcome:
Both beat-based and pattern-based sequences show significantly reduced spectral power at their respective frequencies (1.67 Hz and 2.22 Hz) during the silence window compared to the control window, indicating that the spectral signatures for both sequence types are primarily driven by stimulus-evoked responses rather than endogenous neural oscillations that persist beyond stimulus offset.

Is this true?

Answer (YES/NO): NO